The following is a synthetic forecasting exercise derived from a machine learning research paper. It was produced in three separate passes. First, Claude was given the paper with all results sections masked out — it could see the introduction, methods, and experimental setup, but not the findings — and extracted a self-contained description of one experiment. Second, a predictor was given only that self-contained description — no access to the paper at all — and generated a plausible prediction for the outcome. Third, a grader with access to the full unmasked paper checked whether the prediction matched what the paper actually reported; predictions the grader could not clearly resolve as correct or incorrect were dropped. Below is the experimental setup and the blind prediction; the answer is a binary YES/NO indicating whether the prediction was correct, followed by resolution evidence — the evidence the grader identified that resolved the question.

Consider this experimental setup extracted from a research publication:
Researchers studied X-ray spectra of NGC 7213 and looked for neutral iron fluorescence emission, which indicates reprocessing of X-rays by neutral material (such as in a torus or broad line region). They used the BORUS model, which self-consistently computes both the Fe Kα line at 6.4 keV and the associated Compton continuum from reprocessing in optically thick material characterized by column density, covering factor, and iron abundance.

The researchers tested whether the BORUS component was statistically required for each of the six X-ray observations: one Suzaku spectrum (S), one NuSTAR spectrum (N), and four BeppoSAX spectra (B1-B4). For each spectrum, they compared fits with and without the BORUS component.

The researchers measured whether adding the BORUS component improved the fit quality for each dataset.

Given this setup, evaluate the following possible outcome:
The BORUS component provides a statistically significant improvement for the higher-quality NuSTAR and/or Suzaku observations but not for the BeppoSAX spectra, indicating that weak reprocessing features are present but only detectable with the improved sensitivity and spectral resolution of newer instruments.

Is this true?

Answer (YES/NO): YES